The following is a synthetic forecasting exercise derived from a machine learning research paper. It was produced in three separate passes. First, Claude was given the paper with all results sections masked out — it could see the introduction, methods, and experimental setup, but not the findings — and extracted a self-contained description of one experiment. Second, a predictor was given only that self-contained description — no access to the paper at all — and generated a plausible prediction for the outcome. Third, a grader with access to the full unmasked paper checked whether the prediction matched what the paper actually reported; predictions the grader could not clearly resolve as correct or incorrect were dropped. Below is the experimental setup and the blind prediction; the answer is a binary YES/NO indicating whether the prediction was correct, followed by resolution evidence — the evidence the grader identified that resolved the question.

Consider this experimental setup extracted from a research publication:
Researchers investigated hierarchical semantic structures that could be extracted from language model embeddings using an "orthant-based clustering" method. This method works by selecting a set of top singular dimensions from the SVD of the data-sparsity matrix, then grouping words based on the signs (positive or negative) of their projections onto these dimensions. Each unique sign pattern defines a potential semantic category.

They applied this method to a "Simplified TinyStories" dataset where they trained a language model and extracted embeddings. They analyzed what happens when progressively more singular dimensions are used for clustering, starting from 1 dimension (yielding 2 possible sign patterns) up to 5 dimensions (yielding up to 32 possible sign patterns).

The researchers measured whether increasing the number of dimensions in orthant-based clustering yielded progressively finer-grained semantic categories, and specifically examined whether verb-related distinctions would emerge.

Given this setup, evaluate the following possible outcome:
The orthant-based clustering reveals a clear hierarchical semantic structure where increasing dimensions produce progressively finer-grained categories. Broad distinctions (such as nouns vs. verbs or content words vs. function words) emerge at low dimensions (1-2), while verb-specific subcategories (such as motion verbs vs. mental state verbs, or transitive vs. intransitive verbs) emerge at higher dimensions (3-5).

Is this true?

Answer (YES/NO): NO